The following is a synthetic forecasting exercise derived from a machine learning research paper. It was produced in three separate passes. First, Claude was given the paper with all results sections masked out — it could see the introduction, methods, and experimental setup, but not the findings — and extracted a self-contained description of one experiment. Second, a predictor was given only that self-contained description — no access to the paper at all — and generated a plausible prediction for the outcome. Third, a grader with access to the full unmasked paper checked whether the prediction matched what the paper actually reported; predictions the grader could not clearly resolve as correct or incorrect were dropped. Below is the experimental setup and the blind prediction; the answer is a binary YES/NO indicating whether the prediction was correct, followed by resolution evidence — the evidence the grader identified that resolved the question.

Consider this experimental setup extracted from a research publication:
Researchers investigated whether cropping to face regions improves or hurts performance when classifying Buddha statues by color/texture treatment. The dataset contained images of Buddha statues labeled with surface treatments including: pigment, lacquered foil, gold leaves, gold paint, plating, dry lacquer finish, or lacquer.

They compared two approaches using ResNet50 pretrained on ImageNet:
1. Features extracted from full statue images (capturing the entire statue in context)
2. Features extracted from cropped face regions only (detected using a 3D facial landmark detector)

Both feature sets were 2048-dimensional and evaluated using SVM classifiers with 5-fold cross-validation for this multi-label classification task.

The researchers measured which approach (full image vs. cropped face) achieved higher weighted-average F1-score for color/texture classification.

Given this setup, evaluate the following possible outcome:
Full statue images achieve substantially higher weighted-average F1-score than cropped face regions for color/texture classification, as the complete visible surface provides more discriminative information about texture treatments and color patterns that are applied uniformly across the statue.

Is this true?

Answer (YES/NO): NO